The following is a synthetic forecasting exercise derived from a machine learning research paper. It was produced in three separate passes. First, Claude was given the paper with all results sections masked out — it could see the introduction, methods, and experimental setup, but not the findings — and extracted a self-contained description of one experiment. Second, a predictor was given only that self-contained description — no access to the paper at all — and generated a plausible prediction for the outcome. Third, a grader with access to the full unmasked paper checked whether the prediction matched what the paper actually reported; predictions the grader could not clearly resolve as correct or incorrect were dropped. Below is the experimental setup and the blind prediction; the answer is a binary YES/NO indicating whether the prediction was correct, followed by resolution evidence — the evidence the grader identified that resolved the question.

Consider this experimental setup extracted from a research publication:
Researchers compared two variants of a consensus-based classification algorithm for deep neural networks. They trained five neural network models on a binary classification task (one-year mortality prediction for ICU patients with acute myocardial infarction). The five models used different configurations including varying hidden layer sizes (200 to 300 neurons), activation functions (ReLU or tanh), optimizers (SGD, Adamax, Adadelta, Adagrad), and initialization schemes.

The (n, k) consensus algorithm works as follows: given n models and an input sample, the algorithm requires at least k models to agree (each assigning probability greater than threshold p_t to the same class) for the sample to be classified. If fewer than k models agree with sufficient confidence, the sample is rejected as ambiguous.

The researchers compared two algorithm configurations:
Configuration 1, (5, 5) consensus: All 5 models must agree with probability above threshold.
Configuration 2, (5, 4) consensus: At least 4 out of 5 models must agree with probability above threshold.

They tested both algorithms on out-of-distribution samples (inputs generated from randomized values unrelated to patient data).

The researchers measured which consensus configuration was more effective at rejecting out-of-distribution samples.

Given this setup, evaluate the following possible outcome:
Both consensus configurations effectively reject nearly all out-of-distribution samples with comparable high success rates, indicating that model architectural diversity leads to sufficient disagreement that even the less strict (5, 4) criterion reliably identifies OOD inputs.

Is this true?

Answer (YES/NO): NO